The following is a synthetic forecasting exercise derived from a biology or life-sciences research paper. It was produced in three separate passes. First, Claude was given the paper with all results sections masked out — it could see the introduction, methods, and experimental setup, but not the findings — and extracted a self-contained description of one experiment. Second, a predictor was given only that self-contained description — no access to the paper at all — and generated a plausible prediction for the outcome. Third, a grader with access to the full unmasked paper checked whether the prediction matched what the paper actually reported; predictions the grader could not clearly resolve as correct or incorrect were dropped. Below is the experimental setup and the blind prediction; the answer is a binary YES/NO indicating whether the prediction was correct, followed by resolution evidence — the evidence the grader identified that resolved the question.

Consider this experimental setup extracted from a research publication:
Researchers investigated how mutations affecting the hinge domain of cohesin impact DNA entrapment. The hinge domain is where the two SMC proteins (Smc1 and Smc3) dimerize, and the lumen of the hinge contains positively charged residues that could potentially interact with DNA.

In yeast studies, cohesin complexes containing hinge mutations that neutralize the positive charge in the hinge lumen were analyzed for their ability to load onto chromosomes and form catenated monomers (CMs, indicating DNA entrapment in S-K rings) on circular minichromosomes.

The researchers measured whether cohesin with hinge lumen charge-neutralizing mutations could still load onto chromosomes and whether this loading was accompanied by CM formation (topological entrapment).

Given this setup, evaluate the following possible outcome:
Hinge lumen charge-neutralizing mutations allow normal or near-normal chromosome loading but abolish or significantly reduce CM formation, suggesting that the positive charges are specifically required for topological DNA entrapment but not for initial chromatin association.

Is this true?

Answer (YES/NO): YES